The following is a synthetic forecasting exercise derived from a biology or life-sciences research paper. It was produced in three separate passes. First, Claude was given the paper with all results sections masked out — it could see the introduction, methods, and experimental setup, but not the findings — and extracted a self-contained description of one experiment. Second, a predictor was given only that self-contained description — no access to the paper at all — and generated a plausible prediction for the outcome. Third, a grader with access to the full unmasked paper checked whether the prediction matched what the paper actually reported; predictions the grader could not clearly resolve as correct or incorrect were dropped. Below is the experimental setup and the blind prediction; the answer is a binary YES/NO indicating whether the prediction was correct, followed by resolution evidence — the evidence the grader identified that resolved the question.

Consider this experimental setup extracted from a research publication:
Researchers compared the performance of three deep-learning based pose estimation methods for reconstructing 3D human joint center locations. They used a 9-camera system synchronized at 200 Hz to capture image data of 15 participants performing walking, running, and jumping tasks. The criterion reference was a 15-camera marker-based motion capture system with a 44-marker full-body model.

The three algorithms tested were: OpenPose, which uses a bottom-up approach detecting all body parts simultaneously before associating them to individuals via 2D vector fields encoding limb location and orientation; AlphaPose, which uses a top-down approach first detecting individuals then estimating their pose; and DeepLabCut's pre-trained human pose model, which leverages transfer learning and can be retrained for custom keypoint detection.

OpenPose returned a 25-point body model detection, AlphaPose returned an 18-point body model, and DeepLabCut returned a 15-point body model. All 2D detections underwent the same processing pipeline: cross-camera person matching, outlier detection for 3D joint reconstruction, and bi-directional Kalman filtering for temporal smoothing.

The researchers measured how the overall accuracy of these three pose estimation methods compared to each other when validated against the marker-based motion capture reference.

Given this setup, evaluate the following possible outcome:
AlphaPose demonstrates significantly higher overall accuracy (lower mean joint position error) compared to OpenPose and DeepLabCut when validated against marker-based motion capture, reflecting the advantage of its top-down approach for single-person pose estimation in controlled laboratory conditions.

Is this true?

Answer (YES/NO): NO